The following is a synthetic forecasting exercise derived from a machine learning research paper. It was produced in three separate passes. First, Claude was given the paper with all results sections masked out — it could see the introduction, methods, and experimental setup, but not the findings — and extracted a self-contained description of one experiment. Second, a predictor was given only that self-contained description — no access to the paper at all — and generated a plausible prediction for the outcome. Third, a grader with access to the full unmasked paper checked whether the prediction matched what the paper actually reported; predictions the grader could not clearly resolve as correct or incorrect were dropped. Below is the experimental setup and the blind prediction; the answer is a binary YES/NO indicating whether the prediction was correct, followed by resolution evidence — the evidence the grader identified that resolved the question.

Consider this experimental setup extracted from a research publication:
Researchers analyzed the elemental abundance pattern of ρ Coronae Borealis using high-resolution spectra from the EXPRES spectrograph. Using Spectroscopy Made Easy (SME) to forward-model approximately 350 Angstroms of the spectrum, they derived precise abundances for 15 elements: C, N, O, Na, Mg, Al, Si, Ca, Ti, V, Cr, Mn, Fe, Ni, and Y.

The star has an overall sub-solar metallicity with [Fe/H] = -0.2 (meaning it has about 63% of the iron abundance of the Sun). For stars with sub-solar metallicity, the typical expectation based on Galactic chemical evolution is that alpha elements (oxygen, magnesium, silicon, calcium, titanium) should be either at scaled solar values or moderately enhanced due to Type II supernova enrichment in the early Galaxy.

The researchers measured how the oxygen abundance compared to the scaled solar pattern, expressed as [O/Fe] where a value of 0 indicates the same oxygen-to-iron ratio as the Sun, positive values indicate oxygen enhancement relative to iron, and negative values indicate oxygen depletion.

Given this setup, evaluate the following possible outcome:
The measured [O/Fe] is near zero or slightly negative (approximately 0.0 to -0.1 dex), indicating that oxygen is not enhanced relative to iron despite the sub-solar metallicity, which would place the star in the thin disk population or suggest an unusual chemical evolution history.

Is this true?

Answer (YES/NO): NO